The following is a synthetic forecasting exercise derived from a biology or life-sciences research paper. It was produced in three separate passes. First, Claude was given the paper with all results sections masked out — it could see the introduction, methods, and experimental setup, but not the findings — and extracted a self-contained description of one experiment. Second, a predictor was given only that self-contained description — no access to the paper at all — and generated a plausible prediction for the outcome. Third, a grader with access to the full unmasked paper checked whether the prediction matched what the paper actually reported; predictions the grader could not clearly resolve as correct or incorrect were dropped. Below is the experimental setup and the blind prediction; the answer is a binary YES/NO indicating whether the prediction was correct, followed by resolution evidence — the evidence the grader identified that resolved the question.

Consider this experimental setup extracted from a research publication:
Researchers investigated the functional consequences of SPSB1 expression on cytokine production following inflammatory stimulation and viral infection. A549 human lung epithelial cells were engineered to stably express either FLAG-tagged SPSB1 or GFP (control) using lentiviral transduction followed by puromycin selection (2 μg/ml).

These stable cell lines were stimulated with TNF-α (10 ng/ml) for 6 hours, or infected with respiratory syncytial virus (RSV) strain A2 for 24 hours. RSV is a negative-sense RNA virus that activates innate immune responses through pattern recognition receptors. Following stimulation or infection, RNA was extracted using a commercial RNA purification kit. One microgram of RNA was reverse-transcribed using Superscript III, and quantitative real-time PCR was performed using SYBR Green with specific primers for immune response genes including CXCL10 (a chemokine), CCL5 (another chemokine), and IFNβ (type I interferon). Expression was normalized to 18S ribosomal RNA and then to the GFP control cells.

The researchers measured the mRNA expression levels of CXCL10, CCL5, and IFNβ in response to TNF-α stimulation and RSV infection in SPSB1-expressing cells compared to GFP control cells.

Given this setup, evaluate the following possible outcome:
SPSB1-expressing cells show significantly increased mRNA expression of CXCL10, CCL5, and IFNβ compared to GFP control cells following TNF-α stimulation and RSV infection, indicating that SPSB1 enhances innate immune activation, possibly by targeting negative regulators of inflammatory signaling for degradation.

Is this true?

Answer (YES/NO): NO